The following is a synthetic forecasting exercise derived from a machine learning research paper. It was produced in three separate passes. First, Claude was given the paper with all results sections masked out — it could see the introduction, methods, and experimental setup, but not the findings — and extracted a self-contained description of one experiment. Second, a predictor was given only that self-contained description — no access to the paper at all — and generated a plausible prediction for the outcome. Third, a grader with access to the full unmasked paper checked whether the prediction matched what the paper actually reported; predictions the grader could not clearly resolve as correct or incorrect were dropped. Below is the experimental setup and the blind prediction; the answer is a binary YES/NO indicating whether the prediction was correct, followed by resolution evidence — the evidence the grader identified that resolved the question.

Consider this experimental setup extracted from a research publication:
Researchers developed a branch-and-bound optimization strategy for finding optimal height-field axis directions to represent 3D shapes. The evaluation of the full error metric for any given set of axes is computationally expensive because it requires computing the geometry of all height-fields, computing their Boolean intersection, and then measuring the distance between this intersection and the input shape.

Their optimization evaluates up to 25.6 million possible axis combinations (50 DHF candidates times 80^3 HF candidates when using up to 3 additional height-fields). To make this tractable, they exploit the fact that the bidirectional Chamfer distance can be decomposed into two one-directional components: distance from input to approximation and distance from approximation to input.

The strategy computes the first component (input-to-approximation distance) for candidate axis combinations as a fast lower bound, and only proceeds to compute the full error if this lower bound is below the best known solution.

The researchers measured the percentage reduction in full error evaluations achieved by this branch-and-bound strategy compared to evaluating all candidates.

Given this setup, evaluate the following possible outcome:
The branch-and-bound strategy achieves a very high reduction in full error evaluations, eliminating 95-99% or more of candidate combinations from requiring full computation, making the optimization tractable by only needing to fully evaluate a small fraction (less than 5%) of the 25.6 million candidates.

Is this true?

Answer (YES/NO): YES